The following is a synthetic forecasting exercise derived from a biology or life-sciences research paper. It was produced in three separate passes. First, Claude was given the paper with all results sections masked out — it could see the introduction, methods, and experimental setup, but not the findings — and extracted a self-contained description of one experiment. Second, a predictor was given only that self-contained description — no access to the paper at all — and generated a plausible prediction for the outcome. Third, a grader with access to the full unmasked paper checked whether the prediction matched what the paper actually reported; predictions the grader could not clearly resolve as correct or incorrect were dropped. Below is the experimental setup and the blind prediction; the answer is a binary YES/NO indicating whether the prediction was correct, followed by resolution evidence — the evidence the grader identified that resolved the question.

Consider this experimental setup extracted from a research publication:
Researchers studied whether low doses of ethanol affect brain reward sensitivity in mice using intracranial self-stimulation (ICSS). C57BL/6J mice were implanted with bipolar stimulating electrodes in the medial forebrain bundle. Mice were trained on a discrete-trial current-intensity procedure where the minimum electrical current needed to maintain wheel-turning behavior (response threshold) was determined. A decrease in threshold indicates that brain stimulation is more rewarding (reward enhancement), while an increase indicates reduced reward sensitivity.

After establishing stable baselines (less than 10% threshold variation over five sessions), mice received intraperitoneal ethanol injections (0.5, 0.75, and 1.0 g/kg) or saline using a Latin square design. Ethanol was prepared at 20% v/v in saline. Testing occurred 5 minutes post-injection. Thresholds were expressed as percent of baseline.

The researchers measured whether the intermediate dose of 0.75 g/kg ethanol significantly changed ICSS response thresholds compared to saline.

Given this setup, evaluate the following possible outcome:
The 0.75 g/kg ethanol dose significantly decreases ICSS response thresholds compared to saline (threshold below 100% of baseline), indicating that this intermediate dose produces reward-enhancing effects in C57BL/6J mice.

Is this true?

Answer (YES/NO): NO